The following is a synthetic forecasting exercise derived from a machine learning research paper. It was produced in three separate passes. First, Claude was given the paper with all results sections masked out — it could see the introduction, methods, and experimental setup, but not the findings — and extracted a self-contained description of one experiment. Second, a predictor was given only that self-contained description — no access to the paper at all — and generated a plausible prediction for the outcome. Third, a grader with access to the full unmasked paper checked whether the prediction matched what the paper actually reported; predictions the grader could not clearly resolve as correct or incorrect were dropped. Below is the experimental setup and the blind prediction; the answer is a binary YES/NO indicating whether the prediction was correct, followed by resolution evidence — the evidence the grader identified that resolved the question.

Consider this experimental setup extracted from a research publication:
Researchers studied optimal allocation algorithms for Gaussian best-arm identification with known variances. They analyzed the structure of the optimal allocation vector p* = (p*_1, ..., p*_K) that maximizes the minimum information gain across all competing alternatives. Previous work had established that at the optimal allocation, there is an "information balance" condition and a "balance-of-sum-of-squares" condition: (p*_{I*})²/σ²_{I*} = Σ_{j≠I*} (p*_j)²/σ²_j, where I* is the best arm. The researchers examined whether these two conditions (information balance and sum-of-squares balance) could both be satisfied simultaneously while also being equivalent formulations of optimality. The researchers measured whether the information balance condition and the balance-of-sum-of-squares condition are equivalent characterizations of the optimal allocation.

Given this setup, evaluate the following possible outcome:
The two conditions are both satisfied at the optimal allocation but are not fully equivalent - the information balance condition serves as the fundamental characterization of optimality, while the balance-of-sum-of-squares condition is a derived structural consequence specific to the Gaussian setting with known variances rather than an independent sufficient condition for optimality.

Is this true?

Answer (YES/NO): NO